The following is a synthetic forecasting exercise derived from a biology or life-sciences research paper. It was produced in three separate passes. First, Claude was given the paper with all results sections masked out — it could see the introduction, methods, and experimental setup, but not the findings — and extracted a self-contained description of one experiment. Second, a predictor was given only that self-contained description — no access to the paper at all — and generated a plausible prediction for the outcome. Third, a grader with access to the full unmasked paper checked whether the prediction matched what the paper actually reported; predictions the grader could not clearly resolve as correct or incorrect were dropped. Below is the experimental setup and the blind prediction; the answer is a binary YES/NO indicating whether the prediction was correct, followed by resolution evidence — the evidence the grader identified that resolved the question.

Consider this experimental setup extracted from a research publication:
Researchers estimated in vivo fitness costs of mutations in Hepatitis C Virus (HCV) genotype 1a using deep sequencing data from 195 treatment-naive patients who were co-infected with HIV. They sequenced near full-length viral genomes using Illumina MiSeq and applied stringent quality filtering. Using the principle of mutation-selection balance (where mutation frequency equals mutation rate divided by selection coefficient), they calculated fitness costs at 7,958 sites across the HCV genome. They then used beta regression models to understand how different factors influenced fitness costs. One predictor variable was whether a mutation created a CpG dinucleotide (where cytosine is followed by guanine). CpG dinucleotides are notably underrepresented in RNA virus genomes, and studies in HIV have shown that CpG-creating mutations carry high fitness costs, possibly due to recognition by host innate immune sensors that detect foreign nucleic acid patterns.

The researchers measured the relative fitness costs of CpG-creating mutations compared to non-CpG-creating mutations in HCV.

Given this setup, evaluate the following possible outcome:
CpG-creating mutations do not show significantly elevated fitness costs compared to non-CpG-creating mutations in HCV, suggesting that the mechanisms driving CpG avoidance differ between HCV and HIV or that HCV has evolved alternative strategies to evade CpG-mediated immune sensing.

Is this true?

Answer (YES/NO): NO